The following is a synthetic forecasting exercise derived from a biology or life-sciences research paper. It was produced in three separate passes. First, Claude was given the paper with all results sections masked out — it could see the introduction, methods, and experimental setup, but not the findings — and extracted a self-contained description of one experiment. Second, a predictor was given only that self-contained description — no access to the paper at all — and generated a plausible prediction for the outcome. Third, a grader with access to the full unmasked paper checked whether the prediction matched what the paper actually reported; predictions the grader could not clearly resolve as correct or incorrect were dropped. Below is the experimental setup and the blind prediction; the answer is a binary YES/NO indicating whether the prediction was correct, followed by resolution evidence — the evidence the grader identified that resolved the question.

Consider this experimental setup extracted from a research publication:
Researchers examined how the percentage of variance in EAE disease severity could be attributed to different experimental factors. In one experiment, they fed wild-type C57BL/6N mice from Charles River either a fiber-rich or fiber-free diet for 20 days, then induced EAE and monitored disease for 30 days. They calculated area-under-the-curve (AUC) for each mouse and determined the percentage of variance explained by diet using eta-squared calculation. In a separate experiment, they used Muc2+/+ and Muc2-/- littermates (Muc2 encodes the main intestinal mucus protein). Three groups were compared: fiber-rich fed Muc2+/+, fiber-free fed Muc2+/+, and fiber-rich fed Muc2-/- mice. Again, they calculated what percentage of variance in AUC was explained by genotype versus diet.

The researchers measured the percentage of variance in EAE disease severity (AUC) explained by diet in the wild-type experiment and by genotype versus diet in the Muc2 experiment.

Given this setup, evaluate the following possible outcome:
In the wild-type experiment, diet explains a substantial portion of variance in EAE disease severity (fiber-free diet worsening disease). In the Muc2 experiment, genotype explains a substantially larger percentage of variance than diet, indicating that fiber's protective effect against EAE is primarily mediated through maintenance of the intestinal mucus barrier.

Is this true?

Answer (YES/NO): NO